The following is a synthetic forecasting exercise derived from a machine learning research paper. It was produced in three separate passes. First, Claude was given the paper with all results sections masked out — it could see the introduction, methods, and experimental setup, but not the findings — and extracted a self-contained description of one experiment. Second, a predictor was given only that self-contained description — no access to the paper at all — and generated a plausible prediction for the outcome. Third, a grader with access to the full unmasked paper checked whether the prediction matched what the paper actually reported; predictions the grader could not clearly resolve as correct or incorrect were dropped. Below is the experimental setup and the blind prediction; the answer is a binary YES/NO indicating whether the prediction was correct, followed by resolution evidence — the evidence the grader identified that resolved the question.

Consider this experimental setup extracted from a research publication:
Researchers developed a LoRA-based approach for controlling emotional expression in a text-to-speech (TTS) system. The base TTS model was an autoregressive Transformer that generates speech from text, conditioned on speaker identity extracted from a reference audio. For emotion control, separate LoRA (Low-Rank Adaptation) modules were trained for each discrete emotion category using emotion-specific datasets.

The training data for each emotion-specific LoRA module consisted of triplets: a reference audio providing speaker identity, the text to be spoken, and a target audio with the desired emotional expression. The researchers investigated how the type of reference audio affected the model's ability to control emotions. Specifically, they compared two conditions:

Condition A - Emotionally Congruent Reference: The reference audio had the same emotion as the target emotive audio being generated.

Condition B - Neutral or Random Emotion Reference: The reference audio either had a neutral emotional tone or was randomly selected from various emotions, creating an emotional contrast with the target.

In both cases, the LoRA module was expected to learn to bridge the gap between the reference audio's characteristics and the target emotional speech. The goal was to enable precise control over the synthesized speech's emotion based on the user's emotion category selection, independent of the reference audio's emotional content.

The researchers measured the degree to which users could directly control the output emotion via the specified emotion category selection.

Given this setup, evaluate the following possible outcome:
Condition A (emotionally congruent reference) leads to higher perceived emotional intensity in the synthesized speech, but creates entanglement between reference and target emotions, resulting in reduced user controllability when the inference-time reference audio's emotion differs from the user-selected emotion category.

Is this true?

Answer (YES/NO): NO